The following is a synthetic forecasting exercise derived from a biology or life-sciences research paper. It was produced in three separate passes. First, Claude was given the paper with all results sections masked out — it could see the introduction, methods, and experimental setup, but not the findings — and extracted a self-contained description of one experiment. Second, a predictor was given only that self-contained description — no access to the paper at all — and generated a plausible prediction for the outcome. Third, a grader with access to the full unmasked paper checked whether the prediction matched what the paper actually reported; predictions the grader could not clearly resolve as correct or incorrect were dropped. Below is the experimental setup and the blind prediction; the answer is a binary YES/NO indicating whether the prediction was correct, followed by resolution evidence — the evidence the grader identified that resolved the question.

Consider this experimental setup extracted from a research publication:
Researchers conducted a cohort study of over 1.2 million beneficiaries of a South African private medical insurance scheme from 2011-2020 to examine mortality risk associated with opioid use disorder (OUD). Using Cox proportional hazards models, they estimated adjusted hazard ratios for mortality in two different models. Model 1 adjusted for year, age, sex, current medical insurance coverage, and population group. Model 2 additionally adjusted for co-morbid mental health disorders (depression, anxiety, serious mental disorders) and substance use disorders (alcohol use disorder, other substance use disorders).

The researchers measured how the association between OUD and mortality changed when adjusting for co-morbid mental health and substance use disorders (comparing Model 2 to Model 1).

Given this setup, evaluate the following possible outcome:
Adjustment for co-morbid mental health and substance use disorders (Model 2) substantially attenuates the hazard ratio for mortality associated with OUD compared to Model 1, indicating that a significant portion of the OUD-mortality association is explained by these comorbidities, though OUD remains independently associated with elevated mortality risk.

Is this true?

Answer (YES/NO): YES